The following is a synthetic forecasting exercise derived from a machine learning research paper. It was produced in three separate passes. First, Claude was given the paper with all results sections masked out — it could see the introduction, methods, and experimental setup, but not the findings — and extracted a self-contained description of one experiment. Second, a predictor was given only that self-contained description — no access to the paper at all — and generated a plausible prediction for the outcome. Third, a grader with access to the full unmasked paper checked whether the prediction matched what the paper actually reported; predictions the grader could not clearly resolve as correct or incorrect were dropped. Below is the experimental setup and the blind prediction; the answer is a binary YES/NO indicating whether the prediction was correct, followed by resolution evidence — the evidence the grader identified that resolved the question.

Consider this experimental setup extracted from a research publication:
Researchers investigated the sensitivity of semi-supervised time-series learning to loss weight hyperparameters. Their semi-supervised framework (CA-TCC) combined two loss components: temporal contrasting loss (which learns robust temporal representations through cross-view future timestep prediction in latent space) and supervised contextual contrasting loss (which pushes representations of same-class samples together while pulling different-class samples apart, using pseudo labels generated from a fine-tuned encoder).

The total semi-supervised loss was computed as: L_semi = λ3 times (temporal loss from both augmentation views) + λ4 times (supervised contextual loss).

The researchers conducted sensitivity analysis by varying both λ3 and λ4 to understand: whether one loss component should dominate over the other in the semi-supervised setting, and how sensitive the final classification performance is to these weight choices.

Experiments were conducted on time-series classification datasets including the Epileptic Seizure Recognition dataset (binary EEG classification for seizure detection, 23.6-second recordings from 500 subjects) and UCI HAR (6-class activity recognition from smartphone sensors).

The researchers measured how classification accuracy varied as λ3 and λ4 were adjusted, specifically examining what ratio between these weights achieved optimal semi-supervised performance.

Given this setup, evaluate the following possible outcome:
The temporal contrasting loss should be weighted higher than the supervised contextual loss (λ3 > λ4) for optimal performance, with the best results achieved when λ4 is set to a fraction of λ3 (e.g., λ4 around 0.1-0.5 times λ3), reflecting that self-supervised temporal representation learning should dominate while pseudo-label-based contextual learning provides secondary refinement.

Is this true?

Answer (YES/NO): NO